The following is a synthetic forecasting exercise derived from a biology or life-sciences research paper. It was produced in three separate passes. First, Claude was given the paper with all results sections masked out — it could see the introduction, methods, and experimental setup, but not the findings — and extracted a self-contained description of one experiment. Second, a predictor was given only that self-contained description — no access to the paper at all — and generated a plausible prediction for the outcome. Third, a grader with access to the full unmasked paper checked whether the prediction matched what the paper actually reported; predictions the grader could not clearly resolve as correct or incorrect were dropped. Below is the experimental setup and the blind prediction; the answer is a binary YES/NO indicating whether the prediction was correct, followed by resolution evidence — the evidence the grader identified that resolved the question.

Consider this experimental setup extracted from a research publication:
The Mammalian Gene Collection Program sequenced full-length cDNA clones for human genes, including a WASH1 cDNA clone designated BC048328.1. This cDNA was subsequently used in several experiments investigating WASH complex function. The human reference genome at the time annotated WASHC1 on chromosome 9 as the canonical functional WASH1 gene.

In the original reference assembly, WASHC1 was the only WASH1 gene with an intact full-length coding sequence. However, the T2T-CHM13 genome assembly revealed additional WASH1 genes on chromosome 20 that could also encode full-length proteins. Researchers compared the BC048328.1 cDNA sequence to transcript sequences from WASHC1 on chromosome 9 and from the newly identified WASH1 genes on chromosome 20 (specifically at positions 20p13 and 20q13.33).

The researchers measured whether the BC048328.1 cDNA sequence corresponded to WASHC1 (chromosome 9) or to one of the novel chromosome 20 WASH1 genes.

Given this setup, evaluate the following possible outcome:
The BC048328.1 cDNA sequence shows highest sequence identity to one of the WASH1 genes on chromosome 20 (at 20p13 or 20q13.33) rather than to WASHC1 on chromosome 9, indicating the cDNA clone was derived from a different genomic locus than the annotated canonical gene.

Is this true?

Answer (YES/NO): YES